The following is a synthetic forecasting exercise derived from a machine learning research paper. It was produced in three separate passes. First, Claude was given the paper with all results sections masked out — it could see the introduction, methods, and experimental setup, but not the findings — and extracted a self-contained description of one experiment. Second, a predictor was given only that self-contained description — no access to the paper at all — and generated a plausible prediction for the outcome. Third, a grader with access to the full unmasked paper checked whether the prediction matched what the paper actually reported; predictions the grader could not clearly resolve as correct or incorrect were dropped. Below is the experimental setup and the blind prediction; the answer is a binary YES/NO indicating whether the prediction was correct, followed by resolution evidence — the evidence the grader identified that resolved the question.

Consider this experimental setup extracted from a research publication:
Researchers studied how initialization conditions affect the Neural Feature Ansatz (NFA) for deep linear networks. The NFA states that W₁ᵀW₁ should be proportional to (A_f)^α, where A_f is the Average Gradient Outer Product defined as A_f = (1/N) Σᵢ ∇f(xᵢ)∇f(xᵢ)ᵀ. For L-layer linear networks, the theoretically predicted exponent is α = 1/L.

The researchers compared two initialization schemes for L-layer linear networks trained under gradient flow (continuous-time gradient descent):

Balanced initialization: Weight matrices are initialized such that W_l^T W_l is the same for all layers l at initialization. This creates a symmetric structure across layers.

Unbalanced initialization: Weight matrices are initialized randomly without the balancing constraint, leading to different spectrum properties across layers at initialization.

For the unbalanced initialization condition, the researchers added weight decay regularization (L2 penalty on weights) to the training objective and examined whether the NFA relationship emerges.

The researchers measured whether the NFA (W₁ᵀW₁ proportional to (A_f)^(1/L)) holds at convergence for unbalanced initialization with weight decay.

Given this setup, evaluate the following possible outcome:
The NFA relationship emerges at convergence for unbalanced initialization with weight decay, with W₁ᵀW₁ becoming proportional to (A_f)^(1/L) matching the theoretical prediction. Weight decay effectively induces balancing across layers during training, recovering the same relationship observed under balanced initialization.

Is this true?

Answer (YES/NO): YES